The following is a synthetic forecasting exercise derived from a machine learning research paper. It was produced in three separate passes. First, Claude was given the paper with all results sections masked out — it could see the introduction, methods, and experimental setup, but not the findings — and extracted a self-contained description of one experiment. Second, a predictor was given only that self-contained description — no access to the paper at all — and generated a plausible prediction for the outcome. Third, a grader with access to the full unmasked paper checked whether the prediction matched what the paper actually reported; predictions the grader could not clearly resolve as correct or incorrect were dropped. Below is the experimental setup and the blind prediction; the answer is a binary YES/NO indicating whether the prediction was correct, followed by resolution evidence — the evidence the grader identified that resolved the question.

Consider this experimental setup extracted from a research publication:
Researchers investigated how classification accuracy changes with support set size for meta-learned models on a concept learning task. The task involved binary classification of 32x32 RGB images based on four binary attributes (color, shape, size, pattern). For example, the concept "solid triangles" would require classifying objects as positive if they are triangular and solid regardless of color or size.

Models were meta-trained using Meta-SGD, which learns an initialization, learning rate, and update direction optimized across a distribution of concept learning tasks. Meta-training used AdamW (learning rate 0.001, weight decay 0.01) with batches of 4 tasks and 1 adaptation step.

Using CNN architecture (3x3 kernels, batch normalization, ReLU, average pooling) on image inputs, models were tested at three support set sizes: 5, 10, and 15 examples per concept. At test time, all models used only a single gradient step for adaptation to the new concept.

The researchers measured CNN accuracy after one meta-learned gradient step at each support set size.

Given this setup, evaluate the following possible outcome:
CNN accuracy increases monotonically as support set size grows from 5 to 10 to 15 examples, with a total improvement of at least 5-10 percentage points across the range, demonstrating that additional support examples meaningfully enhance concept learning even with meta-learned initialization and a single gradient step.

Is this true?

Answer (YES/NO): YES